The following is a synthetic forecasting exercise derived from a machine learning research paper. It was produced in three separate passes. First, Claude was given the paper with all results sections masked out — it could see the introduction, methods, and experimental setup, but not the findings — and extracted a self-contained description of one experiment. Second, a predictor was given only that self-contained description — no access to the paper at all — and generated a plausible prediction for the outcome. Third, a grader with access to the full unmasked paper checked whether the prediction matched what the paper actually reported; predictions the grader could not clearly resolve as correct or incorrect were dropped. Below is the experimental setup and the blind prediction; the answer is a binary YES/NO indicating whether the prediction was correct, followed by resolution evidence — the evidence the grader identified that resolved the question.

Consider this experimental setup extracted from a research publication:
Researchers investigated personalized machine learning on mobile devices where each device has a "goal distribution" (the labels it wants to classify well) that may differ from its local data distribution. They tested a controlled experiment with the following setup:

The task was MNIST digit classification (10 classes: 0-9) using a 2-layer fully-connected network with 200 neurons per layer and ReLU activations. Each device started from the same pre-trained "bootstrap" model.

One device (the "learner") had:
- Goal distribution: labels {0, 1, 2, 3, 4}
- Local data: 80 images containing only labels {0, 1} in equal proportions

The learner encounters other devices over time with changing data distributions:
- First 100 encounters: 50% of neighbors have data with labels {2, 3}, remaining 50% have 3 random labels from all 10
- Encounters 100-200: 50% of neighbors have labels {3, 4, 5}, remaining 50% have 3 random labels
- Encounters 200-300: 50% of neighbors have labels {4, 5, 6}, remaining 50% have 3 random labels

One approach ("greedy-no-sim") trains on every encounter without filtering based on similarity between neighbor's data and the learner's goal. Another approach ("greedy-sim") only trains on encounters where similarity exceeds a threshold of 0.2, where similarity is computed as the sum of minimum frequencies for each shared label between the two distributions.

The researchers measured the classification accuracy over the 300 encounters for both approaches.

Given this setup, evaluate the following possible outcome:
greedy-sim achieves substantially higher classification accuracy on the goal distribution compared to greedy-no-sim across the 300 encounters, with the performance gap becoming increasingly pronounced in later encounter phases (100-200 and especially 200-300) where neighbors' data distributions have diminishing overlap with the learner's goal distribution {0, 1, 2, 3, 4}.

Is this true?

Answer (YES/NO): YES